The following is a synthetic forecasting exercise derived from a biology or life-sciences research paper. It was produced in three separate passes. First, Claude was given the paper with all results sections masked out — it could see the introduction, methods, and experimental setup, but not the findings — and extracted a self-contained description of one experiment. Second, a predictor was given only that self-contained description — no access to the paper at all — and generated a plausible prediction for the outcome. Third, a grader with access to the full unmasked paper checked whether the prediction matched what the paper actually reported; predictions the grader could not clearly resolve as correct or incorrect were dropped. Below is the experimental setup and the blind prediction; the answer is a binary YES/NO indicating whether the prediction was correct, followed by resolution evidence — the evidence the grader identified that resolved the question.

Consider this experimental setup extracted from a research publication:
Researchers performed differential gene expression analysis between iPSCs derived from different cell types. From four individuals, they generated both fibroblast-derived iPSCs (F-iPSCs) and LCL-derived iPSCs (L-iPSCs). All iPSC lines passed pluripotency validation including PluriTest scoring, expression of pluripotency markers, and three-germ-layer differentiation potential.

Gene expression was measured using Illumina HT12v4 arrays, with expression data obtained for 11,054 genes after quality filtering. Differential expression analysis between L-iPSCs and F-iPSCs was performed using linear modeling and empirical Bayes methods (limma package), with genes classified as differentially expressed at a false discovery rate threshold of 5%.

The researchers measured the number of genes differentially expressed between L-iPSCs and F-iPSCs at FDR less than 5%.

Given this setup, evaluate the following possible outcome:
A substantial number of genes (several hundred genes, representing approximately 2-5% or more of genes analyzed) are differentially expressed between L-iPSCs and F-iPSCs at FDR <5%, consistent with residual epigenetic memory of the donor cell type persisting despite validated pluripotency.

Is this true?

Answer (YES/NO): NO